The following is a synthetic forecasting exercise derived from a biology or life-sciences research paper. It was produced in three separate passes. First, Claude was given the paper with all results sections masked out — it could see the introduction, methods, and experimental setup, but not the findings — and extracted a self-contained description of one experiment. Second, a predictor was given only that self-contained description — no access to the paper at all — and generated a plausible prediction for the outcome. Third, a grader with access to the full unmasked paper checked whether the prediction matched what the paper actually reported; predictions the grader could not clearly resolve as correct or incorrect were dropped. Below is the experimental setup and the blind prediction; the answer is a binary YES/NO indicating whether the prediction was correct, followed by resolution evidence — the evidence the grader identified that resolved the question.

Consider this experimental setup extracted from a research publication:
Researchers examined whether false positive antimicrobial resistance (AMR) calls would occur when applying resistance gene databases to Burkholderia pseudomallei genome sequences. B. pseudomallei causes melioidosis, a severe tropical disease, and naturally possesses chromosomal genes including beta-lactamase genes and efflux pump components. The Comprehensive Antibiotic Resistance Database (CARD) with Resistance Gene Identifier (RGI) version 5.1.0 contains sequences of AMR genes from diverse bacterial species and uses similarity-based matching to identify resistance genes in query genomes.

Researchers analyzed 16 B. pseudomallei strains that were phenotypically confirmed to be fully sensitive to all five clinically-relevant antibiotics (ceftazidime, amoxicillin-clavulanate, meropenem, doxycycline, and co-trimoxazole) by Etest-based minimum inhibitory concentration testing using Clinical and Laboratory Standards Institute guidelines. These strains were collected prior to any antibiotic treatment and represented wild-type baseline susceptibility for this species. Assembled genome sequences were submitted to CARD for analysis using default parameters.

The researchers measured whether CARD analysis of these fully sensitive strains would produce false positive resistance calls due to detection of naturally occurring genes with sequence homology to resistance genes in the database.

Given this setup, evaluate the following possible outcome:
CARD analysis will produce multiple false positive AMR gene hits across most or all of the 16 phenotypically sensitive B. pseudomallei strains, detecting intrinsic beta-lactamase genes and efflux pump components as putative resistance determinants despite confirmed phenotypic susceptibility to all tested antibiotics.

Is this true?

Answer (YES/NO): YES